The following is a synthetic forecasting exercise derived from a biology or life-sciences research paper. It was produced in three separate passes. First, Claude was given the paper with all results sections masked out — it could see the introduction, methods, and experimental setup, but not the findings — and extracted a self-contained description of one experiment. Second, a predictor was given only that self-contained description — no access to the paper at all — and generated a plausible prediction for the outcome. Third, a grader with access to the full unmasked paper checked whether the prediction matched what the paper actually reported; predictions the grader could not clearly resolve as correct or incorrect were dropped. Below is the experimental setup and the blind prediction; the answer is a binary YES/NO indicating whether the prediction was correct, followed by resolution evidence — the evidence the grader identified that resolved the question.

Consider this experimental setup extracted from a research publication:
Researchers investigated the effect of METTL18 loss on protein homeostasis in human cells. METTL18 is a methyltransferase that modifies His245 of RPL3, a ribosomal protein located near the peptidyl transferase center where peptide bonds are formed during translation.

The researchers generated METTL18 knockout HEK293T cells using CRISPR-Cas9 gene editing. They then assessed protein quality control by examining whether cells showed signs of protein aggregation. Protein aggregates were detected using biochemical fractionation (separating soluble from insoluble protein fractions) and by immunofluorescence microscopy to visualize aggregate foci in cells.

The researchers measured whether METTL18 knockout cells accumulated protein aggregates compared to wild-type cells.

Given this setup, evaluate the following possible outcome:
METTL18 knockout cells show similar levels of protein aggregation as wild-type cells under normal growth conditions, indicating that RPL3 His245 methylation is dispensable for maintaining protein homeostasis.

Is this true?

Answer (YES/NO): NO